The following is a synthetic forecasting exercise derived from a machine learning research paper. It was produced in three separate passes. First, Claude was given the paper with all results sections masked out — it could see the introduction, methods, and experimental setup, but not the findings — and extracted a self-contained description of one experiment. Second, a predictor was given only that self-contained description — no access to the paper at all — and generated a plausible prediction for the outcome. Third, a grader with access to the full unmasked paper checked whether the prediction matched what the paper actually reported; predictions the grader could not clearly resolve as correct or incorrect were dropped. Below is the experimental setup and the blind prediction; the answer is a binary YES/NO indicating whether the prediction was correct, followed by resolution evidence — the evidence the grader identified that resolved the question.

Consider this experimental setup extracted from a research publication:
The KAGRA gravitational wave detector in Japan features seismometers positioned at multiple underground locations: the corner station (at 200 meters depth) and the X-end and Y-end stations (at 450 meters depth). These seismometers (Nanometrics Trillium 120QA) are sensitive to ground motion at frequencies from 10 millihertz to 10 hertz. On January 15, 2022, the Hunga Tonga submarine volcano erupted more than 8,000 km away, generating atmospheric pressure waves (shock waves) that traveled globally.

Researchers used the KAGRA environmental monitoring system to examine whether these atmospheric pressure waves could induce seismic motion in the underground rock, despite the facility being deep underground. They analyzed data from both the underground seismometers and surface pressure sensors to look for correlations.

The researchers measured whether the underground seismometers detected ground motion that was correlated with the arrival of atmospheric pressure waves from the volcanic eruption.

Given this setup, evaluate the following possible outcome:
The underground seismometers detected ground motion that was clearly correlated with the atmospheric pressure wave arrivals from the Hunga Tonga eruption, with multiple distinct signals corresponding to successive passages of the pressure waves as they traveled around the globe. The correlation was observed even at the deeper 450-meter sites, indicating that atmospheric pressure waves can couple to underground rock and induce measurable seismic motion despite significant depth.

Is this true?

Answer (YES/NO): NO